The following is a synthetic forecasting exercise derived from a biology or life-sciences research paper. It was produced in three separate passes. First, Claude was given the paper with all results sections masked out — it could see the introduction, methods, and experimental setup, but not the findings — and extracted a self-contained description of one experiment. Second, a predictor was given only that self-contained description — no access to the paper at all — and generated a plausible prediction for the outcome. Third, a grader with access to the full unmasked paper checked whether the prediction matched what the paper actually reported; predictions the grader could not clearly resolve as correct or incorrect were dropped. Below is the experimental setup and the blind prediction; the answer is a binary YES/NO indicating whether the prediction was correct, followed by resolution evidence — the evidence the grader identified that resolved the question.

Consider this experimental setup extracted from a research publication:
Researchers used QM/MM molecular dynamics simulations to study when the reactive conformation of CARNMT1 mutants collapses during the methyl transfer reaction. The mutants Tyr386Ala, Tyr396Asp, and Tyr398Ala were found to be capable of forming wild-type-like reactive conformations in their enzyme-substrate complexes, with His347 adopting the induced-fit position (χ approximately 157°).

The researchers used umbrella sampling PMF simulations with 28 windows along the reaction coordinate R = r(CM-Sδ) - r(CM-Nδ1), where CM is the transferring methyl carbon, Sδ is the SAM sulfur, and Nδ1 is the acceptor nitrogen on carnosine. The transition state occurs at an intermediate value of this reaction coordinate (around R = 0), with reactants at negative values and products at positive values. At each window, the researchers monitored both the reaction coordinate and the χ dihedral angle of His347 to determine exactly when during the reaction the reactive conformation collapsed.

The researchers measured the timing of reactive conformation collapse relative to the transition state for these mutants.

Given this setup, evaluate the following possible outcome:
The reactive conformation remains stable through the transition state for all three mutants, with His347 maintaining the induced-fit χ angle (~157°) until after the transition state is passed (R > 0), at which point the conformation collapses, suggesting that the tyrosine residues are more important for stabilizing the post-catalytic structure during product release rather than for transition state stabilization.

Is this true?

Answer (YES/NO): NO